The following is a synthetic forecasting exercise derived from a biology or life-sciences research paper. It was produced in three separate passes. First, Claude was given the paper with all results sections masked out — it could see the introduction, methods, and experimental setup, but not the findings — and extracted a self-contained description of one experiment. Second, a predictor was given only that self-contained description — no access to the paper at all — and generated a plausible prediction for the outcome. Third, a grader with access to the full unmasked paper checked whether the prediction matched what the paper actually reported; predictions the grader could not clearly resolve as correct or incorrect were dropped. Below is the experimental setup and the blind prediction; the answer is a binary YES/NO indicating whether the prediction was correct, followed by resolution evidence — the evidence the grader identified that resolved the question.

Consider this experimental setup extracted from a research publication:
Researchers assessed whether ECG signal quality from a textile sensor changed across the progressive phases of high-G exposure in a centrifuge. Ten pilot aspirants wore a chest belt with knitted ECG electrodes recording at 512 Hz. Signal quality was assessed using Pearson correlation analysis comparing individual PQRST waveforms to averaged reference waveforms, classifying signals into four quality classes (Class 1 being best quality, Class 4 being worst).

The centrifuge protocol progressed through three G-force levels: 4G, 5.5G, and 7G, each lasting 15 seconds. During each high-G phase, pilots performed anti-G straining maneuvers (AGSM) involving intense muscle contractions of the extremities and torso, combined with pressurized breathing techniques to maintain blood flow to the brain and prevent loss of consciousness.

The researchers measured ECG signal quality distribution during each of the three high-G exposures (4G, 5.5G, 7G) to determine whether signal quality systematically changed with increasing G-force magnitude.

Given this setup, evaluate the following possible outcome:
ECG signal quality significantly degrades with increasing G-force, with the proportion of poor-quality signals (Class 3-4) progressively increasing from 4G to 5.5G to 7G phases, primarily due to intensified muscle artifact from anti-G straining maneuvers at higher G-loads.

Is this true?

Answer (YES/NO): YES